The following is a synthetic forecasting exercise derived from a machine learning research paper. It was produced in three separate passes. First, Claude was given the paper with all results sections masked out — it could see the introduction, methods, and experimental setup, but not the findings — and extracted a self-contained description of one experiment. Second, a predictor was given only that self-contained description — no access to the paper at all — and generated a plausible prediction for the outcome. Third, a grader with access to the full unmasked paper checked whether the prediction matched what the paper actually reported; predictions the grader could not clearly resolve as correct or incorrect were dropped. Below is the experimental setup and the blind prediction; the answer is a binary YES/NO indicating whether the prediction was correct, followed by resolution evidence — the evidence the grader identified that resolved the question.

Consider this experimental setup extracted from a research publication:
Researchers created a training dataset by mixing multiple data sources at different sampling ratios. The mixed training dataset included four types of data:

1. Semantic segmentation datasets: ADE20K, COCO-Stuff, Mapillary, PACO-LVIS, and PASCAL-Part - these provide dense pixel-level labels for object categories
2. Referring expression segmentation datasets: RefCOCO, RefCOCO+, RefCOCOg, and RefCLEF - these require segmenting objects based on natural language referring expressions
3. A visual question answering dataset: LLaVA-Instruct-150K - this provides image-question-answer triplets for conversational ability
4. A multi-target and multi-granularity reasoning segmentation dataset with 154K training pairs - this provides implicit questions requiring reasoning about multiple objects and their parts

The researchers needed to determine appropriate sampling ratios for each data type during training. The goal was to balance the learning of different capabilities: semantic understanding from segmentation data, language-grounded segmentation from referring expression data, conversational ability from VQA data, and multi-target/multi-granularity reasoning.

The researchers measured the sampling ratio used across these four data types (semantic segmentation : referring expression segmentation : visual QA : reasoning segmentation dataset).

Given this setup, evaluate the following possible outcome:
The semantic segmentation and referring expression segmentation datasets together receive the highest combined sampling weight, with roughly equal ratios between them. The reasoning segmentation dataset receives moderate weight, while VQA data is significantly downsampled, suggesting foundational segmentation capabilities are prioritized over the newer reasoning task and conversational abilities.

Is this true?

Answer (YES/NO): NO